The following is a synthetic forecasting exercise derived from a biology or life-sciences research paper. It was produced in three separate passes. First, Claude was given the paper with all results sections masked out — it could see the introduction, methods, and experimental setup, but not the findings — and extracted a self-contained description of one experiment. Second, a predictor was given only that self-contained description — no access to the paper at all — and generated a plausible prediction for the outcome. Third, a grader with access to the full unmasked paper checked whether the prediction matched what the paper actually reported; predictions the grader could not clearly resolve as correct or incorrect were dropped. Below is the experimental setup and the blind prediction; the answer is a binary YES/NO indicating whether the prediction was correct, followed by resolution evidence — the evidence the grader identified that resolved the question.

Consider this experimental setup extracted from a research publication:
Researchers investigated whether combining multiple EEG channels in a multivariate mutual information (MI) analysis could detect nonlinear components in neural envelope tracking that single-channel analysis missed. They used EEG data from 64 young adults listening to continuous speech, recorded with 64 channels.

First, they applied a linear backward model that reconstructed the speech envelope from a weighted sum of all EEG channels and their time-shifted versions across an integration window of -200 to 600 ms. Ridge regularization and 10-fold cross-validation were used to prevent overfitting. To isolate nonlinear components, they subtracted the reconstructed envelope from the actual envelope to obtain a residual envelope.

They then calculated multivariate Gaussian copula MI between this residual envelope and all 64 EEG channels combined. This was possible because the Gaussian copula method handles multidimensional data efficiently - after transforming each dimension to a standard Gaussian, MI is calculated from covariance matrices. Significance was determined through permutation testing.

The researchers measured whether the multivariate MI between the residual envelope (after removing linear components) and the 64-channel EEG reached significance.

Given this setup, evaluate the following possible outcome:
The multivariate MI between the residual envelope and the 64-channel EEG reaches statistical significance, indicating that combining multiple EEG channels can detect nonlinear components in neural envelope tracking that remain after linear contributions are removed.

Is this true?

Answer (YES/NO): YES